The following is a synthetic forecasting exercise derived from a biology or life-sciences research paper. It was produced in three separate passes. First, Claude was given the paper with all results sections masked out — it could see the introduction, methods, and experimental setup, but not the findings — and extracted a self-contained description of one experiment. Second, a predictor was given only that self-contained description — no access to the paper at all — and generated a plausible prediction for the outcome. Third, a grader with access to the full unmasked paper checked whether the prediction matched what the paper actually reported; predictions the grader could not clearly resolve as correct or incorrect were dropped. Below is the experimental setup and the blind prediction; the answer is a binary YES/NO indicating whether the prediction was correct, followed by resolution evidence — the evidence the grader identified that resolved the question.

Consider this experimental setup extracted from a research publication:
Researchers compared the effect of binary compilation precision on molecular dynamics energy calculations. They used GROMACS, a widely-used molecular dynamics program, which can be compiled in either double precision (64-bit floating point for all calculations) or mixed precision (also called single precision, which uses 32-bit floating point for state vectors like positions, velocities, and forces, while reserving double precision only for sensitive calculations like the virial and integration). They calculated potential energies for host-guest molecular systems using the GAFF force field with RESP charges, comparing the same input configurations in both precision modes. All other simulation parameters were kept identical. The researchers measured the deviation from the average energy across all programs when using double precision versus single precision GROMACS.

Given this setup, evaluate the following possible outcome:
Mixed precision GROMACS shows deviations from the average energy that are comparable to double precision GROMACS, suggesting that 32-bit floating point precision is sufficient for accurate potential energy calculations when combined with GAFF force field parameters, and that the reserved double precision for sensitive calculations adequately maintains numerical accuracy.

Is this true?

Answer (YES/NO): NO